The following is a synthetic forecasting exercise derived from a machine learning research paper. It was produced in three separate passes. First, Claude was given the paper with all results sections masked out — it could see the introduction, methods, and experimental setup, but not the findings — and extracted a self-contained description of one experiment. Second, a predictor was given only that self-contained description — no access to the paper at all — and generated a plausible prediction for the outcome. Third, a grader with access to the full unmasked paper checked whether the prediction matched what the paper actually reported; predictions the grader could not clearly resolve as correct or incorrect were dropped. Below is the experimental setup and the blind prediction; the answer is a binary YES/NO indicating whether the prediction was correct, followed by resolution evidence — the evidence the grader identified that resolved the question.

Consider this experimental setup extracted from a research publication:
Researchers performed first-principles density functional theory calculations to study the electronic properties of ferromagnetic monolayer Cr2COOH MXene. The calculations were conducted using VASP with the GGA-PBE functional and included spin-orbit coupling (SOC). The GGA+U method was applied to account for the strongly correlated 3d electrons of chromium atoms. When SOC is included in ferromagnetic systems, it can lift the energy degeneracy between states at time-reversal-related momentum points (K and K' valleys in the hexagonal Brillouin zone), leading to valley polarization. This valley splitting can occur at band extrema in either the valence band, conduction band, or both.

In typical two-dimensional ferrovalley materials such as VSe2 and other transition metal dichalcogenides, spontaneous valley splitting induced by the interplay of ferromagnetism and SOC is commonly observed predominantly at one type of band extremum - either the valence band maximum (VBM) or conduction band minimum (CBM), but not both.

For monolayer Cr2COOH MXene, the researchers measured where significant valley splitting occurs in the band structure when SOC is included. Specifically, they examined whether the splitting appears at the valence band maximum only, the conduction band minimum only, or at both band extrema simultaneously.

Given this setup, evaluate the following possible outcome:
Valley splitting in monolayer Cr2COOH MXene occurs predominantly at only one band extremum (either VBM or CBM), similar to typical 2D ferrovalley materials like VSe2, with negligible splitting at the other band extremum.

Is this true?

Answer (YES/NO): NO